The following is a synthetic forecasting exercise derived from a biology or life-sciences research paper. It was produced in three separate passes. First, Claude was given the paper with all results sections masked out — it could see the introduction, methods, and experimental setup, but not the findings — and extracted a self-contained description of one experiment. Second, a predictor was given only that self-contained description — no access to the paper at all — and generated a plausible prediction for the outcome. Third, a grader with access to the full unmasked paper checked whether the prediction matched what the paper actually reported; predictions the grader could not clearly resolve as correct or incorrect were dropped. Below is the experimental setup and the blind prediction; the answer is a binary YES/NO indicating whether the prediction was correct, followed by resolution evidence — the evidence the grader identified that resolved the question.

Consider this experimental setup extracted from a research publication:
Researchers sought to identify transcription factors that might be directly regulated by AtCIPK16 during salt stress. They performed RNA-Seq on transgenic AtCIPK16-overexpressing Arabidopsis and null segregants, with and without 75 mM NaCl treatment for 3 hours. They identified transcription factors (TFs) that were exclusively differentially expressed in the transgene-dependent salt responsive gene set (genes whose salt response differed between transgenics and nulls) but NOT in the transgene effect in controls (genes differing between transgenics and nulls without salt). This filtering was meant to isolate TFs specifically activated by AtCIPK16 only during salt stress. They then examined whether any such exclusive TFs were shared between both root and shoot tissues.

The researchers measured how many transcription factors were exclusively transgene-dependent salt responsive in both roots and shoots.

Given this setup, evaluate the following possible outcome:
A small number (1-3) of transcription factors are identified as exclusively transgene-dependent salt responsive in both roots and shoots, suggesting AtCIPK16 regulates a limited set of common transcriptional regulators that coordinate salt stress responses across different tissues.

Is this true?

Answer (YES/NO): YES